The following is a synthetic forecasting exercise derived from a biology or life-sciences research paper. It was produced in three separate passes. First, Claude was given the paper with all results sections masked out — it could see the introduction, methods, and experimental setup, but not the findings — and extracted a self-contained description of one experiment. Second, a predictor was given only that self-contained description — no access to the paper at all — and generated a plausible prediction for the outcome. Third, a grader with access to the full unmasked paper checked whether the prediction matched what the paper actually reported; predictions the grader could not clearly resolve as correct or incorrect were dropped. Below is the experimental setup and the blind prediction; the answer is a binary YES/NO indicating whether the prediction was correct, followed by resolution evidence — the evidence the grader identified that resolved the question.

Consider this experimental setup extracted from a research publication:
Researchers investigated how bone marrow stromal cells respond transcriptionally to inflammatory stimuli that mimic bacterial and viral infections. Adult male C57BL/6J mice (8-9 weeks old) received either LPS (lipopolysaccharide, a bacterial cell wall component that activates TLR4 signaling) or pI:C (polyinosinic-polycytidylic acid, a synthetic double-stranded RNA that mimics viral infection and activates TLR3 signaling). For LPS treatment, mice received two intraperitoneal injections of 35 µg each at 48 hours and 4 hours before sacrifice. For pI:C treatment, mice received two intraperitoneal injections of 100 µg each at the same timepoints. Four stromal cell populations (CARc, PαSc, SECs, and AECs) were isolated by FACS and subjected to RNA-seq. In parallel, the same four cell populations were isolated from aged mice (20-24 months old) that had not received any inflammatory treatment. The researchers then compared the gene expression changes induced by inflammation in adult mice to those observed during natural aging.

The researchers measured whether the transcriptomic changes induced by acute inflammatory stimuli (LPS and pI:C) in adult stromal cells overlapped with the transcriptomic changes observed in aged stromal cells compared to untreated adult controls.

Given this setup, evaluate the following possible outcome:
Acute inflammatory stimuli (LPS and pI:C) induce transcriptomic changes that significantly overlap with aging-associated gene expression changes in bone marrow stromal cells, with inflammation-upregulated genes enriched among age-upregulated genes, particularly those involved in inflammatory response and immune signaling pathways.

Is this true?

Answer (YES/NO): YES